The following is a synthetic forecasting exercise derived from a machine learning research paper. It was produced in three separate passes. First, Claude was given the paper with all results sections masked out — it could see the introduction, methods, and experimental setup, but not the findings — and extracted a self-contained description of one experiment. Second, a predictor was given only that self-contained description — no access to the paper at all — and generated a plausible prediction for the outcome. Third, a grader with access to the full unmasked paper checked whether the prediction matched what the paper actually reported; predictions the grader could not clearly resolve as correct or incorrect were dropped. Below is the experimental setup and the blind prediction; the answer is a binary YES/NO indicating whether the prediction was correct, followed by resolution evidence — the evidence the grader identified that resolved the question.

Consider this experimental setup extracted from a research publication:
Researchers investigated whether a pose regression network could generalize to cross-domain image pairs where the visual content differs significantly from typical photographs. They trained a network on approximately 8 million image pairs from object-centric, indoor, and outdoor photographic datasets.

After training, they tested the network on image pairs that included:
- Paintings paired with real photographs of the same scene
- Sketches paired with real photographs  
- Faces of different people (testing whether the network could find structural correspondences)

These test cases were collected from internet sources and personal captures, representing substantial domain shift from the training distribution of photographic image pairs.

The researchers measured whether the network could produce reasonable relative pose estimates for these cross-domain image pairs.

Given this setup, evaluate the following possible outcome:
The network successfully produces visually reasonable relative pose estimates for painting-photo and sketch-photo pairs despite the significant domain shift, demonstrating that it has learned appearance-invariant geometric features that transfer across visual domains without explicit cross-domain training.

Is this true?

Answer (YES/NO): YES